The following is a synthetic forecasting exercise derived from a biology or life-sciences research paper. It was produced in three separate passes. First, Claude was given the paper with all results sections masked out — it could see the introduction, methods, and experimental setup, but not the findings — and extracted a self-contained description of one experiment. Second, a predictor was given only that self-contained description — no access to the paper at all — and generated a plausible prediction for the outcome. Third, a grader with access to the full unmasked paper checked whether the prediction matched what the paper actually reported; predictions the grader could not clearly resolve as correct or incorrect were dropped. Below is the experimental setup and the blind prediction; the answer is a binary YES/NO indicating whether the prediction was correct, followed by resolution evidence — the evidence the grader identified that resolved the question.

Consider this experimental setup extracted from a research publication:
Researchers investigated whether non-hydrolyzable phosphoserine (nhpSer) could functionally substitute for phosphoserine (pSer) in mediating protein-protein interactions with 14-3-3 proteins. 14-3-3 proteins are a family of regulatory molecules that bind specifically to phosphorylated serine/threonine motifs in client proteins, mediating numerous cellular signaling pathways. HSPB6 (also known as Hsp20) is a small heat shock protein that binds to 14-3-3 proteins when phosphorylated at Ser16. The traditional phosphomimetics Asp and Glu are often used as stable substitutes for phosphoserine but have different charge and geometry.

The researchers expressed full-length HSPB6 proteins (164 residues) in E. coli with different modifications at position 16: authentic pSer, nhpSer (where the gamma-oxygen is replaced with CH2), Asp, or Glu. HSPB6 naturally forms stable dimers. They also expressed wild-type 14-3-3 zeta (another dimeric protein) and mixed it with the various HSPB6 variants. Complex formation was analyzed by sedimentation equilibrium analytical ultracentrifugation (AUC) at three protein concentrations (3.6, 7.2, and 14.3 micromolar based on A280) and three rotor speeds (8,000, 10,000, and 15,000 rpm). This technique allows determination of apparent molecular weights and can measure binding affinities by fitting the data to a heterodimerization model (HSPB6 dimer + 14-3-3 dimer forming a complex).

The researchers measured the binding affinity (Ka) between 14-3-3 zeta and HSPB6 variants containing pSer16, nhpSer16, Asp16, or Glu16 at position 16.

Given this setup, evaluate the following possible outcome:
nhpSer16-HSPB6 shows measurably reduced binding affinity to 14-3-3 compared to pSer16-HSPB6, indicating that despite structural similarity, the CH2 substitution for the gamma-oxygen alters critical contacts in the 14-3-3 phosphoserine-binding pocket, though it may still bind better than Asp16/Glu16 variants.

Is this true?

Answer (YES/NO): NO